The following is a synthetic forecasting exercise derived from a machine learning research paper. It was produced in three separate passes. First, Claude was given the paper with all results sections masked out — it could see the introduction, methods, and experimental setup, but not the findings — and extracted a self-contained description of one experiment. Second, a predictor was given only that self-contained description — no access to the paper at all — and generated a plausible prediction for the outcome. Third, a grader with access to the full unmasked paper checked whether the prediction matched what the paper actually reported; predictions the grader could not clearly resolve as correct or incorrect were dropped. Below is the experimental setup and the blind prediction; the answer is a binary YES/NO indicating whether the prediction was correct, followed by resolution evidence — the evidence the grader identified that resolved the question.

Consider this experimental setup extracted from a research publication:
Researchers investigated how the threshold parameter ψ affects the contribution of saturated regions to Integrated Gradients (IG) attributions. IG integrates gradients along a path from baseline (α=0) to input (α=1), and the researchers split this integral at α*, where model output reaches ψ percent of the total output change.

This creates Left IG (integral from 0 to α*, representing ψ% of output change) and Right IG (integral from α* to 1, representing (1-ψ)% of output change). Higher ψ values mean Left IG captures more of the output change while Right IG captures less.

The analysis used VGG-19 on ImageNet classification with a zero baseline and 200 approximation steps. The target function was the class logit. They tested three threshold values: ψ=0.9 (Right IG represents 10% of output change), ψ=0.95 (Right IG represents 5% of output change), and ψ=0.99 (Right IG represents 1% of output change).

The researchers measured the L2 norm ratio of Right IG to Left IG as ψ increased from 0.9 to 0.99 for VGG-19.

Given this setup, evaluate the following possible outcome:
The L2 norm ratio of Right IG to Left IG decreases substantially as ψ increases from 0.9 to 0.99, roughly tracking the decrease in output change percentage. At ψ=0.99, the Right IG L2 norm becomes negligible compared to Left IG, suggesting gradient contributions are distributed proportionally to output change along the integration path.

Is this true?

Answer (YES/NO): NO